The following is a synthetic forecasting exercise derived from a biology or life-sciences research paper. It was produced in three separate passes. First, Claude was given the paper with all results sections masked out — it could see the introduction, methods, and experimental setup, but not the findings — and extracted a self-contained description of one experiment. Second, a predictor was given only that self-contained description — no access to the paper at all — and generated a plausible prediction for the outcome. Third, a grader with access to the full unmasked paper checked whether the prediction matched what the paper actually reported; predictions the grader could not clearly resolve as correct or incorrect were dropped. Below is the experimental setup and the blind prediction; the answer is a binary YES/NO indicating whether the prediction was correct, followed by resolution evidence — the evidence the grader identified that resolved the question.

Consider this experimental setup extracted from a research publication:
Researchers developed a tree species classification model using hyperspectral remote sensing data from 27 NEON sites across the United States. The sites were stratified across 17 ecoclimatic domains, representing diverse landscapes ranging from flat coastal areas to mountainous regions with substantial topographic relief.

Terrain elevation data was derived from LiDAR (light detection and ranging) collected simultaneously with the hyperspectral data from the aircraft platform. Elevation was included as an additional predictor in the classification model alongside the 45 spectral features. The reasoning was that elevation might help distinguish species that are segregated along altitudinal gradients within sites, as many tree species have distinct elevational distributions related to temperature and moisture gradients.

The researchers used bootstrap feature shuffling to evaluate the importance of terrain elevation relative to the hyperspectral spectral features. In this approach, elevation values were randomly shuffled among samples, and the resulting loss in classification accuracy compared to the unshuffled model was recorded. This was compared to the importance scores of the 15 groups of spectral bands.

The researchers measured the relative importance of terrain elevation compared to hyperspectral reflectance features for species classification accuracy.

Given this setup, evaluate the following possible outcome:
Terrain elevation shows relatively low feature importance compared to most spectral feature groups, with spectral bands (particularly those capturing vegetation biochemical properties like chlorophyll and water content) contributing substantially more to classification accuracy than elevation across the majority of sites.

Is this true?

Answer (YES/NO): YES